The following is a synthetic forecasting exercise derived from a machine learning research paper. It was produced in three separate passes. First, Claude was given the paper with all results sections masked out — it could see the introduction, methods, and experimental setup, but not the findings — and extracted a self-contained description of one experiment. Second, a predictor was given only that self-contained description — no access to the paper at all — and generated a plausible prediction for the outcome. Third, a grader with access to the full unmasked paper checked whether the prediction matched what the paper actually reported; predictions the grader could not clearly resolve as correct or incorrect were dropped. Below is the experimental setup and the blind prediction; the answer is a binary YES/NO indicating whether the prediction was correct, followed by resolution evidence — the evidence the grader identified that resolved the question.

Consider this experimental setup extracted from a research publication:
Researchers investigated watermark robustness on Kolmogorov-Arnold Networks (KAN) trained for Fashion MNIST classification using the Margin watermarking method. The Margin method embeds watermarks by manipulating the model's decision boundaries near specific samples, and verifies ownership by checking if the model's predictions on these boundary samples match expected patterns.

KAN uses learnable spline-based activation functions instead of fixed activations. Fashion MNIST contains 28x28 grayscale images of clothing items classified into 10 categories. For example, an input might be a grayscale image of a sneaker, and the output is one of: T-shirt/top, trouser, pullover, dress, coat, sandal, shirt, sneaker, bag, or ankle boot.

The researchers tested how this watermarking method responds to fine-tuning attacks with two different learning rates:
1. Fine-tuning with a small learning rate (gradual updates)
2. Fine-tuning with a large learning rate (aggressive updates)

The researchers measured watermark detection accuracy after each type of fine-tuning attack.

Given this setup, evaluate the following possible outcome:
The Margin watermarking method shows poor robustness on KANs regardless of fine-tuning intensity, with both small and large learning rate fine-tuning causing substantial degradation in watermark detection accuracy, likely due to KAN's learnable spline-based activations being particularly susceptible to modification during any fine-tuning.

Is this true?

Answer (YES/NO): NO